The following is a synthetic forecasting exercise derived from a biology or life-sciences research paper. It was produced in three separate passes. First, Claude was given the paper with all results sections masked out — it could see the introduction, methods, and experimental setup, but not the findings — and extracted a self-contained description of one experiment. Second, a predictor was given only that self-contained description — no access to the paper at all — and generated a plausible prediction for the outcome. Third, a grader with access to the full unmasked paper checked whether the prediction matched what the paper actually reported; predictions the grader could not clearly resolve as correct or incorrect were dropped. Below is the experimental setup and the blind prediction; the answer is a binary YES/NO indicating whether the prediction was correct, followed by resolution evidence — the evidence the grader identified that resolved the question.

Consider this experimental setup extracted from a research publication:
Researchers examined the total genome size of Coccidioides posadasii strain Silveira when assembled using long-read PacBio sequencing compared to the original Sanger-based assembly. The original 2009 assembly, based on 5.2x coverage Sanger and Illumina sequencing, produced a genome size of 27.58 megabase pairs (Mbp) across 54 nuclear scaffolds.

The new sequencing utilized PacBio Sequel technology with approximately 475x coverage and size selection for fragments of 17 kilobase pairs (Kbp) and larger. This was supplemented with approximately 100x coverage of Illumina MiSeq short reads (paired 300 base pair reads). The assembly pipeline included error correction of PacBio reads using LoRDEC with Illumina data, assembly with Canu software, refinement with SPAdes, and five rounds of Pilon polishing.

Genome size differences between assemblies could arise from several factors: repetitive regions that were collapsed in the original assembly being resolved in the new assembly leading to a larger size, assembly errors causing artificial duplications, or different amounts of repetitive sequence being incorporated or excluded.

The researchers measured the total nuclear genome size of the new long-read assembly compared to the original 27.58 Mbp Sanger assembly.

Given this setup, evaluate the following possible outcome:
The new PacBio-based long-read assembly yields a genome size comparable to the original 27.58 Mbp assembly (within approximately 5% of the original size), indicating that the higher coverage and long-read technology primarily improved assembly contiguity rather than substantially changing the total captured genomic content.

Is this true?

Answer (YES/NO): NO